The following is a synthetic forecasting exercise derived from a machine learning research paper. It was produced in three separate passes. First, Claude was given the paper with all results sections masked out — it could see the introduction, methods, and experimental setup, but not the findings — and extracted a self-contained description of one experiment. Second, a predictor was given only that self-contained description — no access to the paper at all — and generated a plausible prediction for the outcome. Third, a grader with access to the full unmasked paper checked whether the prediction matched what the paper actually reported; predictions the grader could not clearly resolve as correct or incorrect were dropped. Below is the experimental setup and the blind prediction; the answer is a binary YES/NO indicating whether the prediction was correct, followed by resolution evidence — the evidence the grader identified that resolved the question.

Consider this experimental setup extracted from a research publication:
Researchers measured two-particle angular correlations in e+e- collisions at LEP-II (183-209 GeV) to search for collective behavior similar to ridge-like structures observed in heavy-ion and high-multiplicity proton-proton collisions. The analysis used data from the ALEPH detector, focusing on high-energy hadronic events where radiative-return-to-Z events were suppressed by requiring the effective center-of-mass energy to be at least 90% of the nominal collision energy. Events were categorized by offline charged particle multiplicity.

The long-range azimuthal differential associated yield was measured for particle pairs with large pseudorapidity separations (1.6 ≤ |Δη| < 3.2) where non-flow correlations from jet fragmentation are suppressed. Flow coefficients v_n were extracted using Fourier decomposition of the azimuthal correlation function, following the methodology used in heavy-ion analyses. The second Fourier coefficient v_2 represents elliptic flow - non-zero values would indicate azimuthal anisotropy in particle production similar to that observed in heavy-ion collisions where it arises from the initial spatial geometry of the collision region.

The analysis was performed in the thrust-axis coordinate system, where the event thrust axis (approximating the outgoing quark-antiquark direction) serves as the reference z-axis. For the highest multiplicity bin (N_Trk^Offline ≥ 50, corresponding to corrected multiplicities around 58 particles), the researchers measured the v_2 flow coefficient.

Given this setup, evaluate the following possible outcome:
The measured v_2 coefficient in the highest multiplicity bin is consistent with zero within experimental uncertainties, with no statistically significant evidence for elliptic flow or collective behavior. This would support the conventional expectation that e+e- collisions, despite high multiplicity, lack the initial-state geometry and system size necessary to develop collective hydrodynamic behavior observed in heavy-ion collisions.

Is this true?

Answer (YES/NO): NO